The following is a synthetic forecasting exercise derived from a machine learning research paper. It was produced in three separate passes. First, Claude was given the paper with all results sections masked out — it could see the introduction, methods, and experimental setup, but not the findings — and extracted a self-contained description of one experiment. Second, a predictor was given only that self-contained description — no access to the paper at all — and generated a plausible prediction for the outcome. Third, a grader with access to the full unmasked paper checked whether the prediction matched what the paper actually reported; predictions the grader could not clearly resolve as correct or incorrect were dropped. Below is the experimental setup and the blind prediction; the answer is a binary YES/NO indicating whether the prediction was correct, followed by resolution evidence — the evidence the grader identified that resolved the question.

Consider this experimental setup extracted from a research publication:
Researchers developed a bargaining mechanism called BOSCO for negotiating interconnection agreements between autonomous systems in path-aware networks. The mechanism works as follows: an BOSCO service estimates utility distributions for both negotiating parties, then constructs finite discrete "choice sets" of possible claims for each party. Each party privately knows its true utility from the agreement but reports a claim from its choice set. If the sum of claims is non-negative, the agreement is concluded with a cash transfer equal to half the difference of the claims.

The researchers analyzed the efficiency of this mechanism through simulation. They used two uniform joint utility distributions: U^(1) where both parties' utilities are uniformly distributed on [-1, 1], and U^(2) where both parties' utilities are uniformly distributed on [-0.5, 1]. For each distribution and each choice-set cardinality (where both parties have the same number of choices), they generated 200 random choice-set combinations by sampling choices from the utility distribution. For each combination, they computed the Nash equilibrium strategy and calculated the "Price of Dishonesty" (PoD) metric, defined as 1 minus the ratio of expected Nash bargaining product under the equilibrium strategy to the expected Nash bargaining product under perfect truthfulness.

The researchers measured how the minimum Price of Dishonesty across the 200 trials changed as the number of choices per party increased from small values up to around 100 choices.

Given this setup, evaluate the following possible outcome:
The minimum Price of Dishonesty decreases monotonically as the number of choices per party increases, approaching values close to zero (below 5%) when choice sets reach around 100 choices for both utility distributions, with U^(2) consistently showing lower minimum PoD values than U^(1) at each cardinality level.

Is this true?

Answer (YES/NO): NO